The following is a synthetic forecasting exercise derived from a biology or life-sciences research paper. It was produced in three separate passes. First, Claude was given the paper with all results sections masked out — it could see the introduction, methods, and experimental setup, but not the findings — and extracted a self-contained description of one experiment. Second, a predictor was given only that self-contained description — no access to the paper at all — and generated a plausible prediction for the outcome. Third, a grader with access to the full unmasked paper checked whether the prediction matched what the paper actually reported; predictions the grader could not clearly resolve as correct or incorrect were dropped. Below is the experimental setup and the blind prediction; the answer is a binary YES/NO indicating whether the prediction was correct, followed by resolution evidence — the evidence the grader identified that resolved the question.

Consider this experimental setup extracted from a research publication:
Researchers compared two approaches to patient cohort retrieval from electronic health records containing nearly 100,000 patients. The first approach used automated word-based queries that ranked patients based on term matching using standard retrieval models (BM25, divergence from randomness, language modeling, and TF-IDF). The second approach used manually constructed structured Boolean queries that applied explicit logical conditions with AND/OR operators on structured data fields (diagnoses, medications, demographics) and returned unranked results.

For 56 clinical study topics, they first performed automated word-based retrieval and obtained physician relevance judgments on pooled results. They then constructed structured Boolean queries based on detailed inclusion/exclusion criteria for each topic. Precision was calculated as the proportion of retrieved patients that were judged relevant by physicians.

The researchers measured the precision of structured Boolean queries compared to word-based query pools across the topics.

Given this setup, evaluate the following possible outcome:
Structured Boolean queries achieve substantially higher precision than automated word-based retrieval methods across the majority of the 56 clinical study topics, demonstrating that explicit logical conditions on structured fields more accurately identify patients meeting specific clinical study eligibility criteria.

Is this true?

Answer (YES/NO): YES